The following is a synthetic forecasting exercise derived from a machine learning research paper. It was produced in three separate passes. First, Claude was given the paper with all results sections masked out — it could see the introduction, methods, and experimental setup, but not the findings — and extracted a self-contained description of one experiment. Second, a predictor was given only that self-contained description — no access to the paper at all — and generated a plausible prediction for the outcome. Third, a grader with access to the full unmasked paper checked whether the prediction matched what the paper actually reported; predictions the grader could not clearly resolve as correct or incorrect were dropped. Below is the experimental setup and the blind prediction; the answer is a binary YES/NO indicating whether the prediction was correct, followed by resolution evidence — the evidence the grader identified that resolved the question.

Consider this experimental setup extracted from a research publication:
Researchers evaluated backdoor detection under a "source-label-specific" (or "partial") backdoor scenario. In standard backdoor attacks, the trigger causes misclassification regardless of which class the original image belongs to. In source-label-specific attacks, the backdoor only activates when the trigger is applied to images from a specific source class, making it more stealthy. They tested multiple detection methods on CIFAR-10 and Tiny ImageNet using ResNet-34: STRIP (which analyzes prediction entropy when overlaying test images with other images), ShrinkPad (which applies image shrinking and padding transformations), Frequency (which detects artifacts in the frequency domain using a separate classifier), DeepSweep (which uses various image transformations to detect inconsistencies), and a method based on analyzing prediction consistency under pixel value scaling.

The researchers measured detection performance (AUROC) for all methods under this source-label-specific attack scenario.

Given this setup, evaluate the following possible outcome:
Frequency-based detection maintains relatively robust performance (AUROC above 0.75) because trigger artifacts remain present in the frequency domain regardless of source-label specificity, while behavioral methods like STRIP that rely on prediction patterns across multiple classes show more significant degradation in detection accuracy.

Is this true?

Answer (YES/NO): YES